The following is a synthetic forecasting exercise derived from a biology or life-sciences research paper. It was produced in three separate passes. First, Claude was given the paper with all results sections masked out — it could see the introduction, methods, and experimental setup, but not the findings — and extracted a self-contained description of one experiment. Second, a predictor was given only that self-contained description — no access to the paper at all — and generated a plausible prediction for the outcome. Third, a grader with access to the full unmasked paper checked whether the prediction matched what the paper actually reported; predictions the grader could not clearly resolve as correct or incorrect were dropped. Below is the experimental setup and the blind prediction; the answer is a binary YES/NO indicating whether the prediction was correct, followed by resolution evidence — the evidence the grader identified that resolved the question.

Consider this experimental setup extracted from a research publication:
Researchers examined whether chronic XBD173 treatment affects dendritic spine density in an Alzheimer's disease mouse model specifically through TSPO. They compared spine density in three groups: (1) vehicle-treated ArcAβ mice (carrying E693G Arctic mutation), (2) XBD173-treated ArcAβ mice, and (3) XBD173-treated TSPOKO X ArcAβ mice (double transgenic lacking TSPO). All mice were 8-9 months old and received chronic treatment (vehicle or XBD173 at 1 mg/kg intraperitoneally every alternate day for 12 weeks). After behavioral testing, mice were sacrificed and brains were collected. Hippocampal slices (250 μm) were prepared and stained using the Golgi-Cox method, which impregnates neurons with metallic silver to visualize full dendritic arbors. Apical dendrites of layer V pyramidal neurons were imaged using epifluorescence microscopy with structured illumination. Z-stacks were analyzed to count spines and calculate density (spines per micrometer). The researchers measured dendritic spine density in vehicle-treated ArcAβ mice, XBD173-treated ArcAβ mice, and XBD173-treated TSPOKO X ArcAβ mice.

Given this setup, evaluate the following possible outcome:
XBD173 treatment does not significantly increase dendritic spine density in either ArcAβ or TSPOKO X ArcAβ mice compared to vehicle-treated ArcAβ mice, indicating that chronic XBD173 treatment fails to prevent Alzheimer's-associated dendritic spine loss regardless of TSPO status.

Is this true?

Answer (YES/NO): NO